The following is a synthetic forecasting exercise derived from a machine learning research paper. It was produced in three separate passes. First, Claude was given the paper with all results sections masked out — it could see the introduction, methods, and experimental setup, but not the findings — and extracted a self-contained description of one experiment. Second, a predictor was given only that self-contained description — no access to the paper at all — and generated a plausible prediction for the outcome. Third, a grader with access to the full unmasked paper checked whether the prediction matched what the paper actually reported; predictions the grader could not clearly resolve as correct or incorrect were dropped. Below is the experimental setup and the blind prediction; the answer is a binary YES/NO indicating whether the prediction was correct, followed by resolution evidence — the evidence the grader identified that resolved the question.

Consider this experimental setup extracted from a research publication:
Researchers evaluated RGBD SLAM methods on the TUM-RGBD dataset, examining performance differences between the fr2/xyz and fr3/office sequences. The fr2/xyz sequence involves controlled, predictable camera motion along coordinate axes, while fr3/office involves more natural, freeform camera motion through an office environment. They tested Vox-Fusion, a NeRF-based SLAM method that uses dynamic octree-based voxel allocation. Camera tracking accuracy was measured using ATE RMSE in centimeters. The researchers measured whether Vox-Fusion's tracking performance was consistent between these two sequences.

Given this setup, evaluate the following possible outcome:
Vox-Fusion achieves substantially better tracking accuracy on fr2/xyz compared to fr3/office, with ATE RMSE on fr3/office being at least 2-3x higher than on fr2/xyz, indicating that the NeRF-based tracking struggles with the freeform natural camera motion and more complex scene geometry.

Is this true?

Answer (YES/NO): YES